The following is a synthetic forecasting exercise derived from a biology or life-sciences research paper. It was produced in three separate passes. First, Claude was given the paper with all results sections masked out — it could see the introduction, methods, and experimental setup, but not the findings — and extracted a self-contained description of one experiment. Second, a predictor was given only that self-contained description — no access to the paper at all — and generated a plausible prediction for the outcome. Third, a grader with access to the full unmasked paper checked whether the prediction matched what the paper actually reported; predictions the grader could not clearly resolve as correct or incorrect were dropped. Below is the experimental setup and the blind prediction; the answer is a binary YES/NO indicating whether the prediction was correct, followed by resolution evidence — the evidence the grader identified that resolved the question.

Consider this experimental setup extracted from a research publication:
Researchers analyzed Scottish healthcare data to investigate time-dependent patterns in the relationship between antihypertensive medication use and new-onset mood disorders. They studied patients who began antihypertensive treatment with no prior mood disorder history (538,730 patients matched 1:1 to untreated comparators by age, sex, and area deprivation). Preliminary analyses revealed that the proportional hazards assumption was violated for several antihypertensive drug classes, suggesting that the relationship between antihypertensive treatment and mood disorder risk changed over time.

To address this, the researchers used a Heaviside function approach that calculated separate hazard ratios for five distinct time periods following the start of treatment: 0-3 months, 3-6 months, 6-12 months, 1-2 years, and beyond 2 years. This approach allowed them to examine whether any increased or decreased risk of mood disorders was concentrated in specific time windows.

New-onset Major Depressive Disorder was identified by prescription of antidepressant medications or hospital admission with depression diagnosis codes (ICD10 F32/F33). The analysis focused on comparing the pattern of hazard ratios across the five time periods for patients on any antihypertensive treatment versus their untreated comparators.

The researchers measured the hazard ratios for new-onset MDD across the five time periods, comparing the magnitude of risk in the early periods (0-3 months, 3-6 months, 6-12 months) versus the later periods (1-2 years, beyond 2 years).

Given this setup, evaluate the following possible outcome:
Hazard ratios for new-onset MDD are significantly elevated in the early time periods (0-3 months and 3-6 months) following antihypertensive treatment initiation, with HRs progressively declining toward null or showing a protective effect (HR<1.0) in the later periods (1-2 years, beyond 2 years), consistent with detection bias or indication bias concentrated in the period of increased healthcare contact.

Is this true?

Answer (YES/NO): NO